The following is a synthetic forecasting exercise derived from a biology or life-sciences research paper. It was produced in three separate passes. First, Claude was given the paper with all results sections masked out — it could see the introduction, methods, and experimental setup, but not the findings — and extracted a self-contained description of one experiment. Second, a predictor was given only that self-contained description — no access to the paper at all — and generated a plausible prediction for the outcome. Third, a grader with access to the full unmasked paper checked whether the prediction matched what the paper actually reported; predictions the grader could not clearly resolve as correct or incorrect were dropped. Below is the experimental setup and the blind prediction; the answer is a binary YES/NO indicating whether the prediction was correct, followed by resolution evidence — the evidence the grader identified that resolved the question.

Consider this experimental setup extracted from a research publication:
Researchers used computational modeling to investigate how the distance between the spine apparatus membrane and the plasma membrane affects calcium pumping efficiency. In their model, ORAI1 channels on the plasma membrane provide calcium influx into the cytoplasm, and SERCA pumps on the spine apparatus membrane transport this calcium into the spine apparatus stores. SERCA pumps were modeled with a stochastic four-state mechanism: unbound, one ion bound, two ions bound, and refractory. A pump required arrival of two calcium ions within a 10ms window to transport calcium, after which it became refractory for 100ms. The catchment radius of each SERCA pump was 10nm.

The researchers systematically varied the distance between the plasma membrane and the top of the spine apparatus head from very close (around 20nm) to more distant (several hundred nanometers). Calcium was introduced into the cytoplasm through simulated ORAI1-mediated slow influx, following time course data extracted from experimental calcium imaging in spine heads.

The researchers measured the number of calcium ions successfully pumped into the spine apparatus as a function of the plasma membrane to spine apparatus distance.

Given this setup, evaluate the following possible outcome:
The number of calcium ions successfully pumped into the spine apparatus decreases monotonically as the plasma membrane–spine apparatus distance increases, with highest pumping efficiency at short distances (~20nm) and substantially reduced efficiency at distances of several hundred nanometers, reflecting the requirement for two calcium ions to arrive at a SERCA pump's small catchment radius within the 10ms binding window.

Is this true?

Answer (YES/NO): YES